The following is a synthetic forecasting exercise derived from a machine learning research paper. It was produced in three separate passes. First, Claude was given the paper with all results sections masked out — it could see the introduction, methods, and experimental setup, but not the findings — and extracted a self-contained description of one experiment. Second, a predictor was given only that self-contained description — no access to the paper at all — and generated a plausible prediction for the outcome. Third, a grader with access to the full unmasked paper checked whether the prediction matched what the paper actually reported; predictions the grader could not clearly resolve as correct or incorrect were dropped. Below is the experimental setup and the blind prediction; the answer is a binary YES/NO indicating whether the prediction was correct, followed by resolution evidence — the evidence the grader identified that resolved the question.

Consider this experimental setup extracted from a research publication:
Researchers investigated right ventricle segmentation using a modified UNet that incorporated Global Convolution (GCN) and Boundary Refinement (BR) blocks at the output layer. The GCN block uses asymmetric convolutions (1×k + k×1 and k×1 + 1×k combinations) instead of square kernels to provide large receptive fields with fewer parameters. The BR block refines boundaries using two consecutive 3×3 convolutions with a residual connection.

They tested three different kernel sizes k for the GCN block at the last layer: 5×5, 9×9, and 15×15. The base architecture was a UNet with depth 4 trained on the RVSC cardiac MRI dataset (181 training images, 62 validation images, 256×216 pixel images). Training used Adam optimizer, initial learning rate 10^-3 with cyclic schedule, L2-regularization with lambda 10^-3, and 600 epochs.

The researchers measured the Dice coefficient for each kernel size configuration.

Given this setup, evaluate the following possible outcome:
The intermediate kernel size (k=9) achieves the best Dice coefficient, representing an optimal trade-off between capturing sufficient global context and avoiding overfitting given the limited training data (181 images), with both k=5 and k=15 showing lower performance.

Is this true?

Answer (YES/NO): YES